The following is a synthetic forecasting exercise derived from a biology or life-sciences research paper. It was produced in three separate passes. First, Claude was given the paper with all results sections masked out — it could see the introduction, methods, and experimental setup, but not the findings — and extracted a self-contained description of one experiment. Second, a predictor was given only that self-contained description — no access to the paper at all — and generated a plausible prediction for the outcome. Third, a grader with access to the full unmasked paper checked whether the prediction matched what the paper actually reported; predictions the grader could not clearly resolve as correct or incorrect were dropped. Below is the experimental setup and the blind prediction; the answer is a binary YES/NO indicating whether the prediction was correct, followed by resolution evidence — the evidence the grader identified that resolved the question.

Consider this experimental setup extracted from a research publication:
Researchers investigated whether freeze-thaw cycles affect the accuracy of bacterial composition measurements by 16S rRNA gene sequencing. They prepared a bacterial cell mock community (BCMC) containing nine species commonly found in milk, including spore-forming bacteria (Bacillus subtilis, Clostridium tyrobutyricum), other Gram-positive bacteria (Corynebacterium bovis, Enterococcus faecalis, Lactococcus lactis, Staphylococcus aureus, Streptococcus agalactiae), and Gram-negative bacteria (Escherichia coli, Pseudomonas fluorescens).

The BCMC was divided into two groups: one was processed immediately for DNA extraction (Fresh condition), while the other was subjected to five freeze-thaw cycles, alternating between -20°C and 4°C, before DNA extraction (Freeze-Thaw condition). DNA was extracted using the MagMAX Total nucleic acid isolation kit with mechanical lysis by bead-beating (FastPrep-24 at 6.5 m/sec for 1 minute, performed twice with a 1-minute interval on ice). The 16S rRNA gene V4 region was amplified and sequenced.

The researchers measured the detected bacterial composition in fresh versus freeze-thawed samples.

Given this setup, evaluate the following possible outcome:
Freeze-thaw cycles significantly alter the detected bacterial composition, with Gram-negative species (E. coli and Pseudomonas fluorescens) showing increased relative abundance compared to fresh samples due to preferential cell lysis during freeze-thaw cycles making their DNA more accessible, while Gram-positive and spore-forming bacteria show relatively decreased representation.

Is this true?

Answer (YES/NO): NO